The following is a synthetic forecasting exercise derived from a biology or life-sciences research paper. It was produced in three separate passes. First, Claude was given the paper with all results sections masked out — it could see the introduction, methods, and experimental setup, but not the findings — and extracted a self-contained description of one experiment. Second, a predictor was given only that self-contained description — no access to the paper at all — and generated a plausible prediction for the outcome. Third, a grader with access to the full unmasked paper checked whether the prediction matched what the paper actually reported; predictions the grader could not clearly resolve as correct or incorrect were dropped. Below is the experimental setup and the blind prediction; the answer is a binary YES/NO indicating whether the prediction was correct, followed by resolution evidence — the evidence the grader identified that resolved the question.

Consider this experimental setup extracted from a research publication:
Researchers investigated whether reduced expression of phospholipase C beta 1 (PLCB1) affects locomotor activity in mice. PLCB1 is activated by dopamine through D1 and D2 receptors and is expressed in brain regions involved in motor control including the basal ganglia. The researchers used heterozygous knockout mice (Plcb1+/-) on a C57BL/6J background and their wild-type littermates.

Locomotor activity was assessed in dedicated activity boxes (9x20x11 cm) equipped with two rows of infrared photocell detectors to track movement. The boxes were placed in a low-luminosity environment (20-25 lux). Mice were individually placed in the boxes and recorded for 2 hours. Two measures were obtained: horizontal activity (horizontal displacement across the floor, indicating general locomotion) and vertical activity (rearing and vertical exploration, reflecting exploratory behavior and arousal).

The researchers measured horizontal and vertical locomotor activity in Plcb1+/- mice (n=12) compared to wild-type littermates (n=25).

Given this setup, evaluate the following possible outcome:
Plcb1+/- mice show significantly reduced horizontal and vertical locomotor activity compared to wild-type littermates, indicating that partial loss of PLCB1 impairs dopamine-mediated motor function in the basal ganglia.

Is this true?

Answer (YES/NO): NO